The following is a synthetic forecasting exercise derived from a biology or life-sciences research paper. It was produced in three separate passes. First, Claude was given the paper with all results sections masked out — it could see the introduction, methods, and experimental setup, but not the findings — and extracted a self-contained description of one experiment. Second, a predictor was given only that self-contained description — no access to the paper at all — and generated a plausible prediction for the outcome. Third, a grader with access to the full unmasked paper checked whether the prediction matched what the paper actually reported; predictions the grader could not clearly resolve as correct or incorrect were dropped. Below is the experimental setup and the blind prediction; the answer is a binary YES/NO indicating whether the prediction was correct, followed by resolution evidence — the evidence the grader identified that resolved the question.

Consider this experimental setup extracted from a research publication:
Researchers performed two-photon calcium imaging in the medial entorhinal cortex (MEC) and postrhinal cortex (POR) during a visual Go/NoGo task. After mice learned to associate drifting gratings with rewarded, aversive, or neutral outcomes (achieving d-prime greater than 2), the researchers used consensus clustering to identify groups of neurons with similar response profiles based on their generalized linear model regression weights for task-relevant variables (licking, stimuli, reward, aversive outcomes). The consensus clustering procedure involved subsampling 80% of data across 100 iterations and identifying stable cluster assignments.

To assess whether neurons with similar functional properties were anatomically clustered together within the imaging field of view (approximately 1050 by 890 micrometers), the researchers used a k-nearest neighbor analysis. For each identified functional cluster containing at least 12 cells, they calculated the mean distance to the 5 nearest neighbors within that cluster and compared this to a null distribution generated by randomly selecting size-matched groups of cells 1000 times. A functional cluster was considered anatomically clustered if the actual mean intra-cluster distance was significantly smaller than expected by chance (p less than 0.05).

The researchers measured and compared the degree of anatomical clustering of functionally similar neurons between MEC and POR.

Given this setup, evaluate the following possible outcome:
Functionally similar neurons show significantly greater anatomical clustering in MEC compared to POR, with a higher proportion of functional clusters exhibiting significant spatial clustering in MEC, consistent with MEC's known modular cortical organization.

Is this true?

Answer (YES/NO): YES